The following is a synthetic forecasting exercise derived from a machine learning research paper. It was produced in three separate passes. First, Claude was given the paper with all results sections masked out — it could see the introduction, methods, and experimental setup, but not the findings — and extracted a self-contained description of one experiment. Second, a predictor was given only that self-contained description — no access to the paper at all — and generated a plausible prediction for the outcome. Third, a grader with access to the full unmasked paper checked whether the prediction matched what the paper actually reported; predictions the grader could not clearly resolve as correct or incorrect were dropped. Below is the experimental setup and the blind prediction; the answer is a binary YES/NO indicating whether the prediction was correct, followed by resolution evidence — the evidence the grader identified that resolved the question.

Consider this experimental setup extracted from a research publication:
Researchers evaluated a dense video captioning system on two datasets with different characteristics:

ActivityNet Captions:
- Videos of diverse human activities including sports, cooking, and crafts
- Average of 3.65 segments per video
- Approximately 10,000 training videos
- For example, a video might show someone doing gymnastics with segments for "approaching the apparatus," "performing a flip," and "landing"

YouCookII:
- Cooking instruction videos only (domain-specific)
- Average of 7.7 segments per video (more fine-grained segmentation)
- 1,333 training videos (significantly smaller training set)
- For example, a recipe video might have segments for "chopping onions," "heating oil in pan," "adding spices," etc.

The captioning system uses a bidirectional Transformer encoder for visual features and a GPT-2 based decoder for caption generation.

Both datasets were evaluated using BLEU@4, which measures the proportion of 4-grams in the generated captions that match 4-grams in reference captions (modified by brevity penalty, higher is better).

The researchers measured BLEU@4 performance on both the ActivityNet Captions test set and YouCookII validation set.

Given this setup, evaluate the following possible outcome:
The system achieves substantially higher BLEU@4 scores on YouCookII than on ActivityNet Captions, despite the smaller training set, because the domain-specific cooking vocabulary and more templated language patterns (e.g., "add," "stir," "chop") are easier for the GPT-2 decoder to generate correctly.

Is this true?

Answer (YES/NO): NO